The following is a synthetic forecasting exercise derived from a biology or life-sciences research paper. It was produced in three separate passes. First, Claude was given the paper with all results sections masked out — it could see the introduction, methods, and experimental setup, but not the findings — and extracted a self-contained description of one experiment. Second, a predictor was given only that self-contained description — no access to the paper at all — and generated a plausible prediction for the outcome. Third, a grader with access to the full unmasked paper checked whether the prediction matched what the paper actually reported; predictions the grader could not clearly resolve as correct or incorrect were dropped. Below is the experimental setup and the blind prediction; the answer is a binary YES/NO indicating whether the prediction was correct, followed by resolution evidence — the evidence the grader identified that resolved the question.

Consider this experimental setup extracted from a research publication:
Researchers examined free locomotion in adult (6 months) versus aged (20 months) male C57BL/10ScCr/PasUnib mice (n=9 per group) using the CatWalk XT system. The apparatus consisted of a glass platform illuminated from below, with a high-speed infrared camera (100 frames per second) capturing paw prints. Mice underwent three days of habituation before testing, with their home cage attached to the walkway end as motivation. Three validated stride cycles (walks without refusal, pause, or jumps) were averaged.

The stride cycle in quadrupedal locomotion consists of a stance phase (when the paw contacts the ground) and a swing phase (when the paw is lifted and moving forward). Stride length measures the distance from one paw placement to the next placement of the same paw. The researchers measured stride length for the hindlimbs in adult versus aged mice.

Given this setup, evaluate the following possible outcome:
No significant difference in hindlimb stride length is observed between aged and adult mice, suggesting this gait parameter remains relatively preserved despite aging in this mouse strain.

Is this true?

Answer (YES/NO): NO